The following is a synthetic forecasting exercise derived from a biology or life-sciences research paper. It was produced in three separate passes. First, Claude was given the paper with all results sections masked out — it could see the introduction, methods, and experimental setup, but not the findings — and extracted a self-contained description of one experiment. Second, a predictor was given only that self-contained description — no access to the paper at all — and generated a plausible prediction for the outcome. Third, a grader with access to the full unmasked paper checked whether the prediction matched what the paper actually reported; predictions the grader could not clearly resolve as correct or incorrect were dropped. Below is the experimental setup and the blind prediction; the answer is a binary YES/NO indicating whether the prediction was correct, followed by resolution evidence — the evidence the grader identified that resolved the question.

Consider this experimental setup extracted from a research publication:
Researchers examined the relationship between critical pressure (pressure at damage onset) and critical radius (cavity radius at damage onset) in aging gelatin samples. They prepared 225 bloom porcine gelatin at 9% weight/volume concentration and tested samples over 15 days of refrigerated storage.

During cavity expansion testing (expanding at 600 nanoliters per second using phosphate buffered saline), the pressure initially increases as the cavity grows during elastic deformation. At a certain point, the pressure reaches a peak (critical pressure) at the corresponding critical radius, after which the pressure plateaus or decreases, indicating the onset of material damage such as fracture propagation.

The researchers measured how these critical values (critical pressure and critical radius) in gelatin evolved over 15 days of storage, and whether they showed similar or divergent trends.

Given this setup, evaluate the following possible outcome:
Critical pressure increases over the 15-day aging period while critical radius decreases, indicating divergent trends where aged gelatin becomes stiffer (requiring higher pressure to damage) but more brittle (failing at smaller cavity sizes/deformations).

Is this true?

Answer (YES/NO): YES